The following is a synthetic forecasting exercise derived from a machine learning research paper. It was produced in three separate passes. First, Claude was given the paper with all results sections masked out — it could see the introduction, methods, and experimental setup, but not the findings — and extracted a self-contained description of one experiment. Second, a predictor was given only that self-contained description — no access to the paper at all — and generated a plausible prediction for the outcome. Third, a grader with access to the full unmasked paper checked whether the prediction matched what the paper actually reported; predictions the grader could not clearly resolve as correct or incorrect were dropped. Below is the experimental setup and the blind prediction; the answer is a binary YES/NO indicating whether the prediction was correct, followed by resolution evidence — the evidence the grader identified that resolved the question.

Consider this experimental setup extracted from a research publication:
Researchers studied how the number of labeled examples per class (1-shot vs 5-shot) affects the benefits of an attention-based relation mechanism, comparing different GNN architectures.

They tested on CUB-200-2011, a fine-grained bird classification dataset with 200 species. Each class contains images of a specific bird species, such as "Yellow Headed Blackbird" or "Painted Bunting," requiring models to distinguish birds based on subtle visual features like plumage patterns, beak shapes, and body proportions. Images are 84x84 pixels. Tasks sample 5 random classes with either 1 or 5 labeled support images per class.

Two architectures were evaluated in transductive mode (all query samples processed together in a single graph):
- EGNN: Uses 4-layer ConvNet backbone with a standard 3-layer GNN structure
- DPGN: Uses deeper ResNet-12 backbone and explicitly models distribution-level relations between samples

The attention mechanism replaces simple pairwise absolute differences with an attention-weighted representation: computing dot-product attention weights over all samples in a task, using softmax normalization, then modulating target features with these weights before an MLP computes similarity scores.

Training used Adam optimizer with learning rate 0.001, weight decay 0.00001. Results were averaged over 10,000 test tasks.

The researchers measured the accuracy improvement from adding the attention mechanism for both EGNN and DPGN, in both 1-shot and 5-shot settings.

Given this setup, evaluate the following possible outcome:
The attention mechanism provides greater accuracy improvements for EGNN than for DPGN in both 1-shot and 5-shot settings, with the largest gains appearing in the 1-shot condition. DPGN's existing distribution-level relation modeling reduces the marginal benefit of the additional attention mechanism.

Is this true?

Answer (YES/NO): NO